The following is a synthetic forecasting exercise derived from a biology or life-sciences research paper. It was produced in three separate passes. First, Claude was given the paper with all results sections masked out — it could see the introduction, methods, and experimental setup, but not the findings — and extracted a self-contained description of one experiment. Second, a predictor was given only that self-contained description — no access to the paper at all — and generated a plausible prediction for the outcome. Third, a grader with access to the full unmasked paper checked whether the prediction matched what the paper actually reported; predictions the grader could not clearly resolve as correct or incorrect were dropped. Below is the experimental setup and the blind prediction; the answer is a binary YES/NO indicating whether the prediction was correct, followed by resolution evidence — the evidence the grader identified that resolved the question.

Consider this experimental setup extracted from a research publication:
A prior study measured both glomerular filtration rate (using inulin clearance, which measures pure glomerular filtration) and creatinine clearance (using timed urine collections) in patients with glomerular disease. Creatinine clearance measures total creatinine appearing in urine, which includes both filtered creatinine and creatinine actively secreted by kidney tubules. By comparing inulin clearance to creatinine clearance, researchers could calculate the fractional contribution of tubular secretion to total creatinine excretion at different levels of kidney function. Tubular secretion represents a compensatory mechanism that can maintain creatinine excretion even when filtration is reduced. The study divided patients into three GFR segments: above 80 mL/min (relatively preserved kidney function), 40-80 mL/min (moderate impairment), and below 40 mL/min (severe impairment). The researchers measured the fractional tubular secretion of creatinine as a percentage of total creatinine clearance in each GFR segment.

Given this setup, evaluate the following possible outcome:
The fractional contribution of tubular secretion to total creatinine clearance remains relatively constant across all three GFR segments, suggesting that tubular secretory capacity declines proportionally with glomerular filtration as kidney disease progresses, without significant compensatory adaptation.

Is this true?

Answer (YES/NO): NO